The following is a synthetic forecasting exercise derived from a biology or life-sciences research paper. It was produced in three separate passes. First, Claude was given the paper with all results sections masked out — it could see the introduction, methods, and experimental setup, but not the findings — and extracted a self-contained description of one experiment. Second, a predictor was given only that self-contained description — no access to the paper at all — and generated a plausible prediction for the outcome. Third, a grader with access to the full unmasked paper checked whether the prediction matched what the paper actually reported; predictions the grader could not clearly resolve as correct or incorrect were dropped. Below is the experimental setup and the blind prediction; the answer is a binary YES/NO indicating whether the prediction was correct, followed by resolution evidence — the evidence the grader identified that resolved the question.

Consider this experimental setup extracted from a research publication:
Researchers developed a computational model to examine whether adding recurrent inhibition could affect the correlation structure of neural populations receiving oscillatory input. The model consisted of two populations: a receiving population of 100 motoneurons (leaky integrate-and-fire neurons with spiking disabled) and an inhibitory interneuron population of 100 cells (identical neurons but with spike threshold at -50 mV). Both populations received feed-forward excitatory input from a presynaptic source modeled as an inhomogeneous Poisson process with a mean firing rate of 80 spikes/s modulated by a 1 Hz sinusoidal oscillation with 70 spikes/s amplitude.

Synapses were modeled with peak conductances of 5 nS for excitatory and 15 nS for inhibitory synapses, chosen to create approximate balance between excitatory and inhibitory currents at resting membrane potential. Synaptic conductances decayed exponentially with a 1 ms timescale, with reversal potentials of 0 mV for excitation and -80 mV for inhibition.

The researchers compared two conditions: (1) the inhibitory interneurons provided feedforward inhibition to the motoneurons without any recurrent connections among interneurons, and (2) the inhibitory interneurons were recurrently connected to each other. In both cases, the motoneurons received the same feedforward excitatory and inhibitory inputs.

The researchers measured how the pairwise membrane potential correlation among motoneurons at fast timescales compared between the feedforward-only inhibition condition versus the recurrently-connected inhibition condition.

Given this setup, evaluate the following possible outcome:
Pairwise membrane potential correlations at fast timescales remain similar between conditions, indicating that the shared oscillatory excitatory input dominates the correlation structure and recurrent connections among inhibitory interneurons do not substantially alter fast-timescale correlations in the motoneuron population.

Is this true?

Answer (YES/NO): NO